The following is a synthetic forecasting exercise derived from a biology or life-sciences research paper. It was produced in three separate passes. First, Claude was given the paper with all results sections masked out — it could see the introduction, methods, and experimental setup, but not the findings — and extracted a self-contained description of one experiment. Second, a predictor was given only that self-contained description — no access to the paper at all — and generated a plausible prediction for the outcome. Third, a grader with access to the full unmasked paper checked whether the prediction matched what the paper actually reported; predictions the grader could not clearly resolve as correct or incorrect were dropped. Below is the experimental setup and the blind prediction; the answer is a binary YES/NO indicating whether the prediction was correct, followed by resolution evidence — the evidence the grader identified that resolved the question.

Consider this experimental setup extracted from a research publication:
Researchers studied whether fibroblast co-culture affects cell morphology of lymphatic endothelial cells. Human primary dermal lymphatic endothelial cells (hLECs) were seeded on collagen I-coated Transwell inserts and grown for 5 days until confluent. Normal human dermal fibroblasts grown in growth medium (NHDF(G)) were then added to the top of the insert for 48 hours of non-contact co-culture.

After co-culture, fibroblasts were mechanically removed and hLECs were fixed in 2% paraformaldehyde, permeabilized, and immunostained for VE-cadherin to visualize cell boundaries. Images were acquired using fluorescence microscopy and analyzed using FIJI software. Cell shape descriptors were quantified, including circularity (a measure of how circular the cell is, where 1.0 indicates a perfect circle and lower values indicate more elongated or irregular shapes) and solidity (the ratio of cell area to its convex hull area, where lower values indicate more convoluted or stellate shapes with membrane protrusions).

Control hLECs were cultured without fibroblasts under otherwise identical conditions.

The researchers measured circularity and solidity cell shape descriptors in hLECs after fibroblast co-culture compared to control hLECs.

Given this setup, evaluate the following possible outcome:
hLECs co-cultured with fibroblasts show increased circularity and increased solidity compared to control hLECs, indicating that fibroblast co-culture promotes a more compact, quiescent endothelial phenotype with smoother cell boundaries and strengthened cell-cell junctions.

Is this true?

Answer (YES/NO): NO